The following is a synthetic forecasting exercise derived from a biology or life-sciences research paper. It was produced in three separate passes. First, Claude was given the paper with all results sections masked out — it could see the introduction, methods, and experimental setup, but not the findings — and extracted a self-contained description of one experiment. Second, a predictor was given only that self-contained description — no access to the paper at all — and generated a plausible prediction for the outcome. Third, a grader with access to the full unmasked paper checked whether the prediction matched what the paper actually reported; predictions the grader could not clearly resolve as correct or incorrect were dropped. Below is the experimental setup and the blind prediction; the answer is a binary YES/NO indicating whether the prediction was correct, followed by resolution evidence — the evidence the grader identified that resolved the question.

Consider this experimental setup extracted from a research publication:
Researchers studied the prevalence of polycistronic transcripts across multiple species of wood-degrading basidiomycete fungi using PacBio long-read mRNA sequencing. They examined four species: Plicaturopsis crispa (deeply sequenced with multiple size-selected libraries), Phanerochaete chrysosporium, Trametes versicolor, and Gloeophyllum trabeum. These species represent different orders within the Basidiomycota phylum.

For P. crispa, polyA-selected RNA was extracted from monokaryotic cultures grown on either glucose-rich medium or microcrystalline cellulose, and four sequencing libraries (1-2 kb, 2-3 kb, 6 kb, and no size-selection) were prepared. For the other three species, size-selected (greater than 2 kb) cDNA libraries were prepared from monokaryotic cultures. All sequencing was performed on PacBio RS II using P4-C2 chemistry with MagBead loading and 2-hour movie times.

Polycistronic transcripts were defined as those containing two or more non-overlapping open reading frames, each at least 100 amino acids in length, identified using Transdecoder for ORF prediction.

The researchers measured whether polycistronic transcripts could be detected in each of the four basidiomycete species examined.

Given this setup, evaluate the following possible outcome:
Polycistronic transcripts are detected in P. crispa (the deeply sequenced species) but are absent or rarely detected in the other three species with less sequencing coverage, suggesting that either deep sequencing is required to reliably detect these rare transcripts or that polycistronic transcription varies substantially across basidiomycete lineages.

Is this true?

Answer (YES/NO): NO